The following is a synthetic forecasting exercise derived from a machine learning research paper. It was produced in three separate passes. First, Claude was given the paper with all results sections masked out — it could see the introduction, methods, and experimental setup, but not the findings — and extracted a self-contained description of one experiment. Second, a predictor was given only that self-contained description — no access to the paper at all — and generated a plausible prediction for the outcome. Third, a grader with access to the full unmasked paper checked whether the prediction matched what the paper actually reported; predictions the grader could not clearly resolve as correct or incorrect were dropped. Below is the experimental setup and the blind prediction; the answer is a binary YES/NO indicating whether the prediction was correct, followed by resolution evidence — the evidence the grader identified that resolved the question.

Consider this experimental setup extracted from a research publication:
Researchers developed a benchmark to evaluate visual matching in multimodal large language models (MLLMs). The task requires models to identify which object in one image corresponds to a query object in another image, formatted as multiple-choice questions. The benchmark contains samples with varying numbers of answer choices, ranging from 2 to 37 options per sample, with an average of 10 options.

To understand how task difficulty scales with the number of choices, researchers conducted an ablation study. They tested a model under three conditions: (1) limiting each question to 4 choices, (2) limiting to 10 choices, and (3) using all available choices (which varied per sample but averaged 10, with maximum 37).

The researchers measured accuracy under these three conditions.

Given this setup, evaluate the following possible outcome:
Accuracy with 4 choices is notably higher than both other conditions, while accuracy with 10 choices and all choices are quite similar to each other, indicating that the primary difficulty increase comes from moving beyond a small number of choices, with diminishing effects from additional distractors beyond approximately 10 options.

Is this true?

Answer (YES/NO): YES